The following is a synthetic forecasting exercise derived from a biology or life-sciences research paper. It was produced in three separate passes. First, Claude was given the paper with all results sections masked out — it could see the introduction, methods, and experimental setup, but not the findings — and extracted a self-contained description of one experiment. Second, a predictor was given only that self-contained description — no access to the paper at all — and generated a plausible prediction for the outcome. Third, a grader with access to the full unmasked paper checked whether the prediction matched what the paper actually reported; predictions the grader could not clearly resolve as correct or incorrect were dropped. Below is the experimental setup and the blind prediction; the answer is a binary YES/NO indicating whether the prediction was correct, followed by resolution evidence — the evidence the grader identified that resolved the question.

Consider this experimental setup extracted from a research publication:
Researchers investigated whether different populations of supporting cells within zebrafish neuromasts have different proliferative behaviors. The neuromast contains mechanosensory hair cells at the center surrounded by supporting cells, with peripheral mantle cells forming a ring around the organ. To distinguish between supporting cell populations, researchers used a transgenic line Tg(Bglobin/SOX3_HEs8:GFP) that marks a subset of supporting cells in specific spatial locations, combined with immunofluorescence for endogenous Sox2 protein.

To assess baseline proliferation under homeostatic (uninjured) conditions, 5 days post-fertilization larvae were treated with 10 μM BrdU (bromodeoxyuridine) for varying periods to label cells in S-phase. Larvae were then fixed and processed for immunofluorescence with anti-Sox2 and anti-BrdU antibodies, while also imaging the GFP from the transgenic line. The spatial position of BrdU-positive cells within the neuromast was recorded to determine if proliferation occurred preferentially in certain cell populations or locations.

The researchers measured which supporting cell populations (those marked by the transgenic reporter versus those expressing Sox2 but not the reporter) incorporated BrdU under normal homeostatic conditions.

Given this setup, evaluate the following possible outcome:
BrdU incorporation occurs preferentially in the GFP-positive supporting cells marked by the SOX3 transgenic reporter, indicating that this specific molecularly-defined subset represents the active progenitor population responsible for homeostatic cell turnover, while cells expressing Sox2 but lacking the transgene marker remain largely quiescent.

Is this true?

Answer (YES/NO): NO